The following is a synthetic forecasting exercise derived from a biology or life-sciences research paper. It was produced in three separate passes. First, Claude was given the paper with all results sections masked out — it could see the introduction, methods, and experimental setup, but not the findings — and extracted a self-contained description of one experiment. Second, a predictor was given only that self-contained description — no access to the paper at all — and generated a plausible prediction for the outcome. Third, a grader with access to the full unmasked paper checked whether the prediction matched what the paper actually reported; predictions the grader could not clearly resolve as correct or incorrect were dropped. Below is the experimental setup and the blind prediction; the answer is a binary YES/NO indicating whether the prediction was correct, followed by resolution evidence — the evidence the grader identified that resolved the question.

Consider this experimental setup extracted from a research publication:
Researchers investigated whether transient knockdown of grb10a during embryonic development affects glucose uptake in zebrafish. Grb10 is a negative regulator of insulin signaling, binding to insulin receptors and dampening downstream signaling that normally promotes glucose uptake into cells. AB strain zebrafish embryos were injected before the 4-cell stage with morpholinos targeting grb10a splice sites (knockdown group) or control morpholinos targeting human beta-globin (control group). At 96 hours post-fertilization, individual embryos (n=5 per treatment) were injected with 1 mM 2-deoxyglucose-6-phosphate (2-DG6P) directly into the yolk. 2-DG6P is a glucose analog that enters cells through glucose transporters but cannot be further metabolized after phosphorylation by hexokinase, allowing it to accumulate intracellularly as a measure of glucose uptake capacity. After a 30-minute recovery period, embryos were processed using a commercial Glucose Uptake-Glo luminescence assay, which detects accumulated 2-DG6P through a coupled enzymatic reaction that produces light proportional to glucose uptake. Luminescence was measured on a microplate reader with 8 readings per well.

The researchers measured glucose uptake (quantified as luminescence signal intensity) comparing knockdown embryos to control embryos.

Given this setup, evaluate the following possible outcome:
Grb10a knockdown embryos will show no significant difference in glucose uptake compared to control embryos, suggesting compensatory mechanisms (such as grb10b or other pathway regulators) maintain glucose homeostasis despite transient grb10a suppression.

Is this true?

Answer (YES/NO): NO